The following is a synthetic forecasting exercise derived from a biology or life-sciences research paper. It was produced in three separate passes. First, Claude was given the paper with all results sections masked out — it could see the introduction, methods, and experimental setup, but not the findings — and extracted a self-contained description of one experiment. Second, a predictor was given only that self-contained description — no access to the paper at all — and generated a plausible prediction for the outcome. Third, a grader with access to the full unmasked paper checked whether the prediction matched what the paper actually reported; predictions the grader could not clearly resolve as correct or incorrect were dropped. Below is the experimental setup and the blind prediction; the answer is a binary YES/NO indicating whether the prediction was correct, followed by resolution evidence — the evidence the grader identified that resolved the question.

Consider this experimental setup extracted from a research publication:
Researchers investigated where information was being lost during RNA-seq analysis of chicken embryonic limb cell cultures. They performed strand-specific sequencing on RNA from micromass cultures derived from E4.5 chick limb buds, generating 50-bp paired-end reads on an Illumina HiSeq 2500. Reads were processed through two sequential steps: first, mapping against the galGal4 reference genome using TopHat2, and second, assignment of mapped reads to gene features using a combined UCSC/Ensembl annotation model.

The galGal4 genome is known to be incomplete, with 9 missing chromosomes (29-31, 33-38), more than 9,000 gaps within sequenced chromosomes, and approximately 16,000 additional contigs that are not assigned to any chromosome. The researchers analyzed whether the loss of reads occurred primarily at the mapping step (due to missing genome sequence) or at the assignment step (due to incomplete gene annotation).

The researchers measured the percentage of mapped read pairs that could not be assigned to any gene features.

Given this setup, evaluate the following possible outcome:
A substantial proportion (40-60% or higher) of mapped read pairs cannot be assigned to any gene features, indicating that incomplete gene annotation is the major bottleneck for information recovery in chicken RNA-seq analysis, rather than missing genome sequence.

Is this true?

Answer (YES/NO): NO